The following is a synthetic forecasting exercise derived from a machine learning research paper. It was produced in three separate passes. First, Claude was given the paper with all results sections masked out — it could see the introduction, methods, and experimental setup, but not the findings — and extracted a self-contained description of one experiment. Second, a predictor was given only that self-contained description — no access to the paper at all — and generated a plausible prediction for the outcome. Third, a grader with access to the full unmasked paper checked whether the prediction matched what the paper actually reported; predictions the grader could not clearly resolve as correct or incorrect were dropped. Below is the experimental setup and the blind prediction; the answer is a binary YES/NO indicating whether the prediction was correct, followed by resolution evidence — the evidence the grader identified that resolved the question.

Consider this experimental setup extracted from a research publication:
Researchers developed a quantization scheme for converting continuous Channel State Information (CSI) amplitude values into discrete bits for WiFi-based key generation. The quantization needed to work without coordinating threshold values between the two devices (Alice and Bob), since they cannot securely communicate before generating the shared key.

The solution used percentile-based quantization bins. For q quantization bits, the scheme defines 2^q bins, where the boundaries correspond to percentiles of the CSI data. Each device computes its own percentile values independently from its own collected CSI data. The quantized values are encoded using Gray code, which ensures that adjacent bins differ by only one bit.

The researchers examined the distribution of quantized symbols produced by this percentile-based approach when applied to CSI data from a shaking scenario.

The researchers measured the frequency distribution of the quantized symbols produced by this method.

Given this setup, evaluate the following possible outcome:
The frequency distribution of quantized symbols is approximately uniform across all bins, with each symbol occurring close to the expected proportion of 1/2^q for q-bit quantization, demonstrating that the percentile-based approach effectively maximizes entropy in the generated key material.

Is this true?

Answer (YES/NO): YES